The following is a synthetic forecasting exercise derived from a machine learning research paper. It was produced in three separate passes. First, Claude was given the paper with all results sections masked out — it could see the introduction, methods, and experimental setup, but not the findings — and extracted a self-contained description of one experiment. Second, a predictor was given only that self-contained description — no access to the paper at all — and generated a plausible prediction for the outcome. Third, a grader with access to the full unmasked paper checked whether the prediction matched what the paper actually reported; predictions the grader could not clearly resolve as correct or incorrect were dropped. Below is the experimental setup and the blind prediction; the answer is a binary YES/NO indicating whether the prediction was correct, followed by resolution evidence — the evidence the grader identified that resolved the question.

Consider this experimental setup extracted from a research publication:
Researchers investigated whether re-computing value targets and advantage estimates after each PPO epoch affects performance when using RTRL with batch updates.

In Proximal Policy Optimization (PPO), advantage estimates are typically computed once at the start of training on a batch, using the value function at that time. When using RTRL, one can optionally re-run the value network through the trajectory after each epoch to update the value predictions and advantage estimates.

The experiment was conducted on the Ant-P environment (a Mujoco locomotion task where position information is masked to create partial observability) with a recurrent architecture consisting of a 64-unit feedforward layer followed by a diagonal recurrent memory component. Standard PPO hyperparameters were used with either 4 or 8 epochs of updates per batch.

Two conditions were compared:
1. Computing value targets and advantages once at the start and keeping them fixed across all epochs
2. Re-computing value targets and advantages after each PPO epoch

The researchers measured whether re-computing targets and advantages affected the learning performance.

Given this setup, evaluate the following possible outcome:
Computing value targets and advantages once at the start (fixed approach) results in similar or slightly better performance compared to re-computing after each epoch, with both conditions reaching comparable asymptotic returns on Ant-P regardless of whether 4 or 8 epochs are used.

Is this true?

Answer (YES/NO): YES